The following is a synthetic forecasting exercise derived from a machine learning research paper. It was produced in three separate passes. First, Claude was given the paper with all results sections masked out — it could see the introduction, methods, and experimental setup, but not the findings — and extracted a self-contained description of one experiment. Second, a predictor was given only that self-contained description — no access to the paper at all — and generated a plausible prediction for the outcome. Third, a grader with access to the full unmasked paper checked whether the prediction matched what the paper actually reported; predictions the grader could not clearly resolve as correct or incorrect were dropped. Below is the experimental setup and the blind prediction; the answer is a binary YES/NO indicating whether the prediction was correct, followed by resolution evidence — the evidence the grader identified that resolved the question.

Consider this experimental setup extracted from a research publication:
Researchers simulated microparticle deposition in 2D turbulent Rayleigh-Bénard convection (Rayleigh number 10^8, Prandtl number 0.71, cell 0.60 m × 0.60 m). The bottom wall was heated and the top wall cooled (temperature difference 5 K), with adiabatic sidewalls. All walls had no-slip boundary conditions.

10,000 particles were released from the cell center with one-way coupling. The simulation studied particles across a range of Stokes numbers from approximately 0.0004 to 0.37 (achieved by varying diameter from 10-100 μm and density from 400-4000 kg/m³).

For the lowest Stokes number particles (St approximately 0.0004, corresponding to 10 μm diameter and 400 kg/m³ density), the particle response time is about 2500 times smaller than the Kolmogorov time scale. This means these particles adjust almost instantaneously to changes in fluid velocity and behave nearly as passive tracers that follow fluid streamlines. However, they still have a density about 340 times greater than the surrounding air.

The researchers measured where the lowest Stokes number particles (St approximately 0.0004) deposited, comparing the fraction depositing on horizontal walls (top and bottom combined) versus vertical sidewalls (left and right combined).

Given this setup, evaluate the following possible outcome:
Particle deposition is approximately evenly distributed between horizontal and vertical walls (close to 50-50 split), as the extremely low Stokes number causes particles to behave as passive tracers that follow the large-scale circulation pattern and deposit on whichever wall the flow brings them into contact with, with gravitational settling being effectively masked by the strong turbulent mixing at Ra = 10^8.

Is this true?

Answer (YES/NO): NO